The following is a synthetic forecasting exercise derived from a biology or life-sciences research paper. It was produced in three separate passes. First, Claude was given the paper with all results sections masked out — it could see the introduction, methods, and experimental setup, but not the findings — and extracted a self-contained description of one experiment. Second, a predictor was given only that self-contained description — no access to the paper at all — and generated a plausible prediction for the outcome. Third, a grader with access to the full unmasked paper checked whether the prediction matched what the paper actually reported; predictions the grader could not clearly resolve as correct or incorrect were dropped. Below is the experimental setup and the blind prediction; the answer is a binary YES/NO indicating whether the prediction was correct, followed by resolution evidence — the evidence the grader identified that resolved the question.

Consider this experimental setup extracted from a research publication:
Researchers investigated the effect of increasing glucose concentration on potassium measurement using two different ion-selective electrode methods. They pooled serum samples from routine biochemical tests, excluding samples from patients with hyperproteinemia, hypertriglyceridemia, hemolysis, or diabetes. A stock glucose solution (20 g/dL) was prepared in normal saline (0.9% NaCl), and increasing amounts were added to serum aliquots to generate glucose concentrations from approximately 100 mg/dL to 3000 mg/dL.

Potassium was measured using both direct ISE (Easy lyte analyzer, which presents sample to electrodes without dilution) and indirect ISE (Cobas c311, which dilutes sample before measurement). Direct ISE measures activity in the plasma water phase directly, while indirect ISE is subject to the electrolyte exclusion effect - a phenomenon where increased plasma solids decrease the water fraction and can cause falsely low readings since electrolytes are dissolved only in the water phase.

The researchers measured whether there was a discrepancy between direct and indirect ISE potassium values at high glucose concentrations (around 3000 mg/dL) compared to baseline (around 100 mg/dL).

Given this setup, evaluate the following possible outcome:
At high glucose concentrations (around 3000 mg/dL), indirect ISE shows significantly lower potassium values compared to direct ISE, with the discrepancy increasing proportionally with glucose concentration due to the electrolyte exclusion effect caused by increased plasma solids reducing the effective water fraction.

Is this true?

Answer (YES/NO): NO